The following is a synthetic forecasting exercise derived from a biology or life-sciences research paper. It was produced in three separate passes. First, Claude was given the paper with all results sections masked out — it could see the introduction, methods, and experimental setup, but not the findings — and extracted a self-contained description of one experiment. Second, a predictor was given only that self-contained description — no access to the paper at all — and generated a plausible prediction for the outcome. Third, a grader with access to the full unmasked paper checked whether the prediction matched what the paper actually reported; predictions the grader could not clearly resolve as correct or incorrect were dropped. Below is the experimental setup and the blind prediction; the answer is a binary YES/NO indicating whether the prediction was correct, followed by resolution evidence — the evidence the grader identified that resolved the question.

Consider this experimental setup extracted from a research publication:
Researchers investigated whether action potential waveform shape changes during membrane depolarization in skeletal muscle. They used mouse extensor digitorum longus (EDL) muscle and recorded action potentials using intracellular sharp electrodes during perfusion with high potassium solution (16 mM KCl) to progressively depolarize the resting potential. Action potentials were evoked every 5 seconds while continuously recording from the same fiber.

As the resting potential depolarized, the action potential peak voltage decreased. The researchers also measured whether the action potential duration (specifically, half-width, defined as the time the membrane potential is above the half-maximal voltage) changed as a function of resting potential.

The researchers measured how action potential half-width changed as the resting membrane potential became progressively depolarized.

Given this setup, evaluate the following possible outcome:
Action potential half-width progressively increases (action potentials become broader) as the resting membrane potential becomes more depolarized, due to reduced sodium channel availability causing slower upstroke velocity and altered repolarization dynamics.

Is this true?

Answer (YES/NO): YES